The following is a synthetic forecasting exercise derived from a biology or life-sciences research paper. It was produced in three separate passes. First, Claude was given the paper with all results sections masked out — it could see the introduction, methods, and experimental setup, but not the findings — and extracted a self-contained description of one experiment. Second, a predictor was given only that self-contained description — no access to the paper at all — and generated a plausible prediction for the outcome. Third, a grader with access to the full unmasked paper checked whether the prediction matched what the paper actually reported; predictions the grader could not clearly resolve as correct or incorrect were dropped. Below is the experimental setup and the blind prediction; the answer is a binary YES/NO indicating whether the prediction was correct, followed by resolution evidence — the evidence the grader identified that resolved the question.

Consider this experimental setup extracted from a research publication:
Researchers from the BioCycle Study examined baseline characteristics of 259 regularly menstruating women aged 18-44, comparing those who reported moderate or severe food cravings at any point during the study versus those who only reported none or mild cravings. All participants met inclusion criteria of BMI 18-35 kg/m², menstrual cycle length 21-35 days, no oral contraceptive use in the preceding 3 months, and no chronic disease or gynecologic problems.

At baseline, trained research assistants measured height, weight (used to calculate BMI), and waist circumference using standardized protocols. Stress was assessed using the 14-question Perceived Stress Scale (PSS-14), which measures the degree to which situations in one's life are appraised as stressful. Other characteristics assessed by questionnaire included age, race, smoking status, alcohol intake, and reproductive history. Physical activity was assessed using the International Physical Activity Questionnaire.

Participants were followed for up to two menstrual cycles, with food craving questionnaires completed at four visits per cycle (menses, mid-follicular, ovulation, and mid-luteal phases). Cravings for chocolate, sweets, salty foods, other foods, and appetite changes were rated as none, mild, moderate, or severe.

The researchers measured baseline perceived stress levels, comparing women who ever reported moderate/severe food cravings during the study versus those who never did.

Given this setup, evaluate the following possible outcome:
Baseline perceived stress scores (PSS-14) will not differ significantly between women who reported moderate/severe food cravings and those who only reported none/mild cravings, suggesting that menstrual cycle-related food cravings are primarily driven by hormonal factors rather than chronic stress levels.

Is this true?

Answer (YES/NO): NO